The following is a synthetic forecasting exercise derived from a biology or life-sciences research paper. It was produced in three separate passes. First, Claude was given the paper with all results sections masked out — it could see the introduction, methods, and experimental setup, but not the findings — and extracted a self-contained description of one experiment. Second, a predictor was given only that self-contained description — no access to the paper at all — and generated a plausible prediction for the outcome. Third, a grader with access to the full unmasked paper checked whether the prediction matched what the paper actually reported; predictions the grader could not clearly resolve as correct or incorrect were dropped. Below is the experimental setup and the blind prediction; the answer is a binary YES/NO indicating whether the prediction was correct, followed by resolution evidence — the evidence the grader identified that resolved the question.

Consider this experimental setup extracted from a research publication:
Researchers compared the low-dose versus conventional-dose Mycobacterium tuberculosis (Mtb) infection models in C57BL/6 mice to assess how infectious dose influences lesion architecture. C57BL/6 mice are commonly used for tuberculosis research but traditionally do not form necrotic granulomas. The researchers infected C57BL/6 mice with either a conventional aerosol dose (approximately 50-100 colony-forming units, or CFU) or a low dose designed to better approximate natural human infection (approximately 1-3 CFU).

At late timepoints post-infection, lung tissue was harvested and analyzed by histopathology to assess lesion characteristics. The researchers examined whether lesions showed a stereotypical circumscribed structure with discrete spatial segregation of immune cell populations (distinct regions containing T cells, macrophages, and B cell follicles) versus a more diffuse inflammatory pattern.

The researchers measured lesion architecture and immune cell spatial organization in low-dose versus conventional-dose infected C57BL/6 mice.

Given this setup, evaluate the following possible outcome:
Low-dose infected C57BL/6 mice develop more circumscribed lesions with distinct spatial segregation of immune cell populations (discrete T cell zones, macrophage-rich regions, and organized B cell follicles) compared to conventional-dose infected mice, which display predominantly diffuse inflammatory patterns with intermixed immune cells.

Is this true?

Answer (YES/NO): NO